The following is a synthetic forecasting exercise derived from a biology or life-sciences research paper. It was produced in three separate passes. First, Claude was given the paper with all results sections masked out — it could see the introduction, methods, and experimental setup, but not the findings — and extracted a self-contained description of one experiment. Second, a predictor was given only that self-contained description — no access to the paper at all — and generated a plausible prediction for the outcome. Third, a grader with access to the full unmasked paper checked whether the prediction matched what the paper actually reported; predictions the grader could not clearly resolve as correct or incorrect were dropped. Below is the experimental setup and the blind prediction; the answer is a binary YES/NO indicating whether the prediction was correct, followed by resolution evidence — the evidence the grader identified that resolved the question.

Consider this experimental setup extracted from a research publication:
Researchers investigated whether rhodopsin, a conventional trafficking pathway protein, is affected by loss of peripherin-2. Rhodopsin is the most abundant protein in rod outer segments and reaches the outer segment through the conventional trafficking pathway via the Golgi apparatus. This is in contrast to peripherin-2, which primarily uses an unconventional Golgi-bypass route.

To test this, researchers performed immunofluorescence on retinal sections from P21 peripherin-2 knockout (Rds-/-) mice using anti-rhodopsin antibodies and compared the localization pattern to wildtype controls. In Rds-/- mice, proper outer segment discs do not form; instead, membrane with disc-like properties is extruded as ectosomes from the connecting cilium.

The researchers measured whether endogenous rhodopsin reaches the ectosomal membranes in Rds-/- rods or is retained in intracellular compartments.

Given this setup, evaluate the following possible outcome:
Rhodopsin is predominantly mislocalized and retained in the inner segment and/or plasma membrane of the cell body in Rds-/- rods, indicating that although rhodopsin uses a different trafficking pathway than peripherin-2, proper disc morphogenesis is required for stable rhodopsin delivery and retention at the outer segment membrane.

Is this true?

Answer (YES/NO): NO